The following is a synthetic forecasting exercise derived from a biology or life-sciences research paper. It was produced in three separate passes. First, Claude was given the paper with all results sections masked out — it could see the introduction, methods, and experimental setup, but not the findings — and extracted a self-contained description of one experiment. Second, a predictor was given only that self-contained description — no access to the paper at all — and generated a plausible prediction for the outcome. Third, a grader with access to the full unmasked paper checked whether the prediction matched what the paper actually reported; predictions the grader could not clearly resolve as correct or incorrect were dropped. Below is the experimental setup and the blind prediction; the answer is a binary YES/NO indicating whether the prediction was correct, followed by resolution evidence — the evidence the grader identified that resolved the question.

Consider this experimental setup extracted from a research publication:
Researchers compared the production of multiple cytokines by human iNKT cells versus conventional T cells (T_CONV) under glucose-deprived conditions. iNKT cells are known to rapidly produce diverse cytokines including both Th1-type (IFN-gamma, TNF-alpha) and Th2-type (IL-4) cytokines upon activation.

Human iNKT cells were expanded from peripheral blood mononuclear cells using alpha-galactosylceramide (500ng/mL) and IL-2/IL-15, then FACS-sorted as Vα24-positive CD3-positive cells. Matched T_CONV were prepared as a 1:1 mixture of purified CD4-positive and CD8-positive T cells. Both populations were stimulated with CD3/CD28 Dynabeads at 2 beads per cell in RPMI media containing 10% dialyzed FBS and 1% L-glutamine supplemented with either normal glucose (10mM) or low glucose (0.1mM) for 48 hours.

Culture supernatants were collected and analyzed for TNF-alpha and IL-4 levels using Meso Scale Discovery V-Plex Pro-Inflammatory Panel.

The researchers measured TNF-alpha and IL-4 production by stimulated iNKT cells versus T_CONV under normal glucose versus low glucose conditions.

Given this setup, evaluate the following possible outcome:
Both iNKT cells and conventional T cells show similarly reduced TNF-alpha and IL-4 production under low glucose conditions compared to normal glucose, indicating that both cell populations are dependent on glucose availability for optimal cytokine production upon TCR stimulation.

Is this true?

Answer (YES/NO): NO